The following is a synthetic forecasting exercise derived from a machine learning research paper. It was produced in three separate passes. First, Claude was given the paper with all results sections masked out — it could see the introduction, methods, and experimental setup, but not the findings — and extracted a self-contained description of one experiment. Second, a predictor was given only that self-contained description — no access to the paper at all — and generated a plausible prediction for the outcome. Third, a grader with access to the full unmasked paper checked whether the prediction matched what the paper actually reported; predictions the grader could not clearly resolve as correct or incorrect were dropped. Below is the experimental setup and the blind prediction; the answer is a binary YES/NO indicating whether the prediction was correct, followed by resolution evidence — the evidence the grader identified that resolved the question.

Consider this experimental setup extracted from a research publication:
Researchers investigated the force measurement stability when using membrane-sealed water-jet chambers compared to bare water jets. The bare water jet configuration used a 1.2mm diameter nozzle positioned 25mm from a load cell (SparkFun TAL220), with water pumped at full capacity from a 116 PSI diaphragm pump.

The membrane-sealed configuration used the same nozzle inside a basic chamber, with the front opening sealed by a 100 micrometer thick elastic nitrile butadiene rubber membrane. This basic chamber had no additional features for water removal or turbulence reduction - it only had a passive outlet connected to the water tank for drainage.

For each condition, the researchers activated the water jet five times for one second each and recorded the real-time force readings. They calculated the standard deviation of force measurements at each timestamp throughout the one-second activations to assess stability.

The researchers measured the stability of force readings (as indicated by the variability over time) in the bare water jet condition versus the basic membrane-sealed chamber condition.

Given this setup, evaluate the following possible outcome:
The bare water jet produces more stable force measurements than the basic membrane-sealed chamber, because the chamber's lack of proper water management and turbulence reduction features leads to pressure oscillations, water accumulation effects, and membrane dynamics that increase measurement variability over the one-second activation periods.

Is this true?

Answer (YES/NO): YES